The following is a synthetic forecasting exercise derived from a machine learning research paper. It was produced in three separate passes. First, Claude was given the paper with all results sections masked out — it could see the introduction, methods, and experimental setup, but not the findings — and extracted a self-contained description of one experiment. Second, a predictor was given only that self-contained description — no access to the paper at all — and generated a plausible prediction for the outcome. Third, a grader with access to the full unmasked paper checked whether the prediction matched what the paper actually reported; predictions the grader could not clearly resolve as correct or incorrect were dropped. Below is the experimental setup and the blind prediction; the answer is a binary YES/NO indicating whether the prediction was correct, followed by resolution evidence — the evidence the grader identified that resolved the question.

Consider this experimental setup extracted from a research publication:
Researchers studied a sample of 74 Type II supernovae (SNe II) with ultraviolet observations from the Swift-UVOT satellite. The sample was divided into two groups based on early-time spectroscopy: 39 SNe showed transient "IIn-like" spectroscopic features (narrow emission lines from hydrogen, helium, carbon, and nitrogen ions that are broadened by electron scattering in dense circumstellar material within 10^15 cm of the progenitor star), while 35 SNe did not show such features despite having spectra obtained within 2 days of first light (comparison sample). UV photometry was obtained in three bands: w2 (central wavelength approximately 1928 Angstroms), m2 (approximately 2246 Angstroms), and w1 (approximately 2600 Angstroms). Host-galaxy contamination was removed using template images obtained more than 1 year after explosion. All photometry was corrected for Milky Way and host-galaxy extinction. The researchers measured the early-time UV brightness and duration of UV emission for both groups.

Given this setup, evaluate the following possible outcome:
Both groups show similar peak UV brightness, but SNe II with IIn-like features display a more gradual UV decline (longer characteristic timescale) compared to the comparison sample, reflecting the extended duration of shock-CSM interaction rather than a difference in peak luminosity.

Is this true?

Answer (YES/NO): NO